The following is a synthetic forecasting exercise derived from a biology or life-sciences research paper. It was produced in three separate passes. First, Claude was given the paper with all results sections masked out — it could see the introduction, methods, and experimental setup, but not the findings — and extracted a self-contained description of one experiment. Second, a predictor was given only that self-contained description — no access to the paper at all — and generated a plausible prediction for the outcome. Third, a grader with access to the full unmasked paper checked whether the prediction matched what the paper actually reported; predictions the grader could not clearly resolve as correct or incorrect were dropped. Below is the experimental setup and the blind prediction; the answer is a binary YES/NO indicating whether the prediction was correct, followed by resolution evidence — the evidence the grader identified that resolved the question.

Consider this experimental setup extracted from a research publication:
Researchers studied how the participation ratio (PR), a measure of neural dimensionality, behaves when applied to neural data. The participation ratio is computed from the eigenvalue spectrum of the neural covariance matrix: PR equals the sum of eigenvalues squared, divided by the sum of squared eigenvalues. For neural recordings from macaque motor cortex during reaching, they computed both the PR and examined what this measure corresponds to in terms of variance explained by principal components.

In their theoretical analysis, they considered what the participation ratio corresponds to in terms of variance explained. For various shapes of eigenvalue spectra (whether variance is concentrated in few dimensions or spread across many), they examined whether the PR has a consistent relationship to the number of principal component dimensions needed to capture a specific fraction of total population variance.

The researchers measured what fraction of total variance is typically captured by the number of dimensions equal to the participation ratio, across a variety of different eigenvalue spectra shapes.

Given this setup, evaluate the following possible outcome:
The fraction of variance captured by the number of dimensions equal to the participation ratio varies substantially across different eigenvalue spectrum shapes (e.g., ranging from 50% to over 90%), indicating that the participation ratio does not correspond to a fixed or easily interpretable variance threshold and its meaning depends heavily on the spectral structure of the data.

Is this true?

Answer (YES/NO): NO